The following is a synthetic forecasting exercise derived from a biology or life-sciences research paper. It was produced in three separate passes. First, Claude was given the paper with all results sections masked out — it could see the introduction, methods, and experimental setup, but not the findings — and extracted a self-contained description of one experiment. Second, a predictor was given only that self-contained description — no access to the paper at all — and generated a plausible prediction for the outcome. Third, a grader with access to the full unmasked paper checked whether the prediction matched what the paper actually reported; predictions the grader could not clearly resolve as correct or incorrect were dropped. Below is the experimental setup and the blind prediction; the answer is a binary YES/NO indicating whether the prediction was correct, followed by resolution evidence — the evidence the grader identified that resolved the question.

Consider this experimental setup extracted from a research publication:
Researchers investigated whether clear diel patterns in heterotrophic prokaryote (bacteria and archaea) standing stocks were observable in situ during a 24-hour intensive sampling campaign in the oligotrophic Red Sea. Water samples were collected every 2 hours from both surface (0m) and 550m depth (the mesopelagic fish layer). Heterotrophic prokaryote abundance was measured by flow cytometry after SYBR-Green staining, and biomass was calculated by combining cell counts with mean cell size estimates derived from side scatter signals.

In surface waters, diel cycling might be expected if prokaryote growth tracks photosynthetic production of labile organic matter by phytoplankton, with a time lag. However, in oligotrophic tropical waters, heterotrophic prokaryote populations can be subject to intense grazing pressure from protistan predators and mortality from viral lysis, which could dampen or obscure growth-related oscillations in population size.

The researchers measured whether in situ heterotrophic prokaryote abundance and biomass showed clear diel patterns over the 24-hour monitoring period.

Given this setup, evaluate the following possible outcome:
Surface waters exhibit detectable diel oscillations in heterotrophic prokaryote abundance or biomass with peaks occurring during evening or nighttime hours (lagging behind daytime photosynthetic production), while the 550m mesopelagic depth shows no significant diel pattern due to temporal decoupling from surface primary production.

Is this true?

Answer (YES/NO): NO